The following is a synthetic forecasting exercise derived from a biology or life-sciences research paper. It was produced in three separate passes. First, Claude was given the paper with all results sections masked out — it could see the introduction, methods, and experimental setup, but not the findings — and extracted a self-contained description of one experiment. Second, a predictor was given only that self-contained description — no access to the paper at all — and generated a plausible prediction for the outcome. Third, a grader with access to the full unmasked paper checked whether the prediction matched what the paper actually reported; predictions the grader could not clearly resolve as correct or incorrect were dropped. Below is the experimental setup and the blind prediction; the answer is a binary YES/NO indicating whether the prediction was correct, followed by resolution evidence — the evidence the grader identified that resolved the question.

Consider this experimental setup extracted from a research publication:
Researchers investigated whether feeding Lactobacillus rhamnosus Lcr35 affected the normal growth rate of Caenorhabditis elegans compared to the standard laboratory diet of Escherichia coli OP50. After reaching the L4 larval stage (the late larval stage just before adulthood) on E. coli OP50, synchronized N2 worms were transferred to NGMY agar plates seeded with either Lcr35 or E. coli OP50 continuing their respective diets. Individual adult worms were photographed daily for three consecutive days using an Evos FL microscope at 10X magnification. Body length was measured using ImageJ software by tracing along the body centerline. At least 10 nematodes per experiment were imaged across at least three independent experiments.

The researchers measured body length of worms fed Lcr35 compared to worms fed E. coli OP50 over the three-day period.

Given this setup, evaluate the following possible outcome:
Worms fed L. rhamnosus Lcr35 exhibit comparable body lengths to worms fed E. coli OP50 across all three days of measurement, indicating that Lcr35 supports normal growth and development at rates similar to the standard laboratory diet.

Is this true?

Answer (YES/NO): YES